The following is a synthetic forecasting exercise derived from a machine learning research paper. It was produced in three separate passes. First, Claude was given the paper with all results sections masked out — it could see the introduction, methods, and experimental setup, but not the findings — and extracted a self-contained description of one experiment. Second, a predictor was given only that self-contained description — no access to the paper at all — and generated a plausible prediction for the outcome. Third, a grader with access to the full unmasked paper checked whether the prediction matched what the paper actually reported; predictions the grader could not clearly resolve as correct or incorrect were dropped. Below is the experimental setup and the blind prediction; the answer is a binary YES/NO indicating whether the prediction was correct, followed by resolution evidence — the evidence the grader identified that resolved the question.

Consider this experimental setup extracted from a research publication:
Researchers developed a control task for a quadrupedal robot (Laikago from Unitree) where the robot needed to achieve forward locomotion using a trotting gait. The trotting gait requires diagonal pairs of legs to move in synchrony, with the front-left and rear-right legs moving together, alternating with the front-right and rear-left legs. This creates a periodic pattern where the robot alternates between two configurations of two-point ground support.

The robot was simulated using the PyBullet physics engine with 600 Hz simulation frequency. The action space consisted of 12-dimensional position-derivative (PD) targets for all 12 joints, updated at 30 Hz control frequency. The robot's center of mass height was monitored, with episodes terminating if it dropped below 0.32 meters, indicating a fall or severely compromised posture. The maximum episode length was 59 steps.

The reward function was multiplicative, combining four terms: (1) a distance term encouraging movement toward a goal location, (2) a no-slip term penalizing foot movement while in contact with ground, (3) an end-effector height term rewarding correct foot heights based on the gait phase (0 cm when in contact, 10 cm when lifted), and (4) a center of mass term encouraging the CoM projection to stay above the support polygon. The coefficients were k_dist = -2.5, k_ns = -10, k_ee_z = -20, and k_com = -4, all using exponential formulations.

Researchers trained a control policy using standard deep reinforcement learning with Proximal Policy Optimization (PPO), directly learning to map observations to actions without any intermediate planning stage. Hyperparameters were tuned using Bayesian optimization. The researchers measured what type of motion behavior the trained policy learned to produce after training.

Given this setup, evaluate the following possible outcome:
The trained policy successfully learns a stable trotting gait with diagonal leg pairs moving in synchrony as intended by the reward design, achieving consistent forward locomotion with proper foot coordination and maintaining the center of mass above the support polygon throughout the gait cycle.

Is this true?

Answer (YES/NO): NO